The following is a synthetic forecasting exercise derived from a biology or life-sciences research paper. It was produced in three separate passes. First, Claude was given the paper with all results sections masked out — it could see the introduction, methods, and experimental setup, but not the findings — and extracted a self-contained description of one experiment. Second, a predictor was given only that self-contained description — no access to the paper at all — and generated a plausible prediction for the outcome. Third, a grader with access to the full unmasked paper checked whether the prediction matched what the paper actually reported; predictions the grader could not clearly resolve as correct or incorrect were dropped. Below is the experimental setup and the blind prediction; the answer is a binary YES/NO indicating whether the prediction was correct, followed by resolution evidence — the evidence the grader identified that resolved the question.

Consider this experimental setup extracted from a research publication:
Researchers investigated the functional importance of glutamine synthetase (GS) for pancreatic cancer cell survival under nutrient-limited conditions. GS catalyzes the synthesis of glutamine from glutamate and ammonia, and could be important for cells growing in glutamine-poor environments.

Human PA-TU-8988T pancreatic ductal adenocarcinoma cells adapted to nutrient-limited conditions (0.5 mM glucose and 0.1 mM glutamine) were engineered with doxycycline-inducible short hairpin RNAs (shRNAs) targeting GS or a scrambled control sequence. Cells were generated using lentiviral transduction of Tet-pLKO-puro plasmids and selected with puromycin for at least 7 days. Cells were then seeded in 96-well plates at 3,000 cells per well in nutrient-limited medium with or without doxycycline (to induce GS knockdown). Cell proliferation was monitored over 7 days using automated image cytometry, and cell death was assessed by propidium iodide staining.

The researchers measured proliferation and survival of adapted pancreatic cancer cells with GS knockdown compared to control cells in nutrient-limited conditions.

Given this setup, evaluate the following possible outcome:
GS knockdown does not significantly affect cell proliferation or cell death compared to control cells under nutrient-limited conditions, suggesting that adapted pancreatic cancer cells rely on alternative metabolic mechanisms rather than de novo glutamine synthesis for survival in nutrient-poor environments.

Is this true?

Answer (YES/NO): NO